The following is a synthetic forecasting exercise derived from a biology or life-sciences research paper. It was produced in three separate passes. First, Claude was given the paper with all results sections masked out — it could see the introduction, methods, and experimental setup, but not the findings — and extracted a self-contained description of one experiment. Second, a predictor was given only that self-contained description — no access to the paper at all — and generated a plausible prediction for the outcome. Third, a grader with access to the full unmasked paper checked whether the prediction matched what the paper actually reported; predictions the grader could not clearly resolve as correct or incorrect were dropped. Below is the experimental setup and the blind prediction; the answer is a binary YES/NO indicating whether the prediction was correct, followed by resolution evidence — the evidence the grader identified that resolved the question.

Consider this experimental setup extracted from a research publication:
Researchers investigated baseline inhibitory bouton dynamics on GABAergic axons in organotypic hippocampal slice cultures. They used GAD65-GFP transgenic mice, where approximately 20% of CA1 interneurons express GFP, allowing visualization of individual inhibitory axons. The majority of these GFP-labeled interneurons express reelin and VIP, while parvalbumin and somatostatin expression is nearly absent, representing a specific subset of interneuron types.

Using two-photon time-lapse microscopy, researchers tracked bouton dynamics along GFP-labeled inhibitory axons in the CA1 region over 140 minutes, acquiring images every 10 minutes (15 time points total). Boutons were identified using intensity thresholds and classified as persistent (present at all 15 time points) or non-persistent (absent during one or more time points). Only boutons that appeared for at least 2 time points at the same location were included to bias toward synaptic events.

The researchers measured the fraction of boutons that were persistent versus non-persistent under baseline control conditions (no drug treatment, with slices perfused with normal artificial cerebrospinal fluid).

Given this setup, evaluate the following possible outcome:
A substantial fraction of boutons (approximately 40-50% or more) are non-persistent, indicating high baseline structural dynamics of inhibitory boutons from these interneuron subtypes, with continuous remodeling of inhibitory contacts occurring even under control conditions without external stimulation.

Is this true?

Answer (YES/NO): NO